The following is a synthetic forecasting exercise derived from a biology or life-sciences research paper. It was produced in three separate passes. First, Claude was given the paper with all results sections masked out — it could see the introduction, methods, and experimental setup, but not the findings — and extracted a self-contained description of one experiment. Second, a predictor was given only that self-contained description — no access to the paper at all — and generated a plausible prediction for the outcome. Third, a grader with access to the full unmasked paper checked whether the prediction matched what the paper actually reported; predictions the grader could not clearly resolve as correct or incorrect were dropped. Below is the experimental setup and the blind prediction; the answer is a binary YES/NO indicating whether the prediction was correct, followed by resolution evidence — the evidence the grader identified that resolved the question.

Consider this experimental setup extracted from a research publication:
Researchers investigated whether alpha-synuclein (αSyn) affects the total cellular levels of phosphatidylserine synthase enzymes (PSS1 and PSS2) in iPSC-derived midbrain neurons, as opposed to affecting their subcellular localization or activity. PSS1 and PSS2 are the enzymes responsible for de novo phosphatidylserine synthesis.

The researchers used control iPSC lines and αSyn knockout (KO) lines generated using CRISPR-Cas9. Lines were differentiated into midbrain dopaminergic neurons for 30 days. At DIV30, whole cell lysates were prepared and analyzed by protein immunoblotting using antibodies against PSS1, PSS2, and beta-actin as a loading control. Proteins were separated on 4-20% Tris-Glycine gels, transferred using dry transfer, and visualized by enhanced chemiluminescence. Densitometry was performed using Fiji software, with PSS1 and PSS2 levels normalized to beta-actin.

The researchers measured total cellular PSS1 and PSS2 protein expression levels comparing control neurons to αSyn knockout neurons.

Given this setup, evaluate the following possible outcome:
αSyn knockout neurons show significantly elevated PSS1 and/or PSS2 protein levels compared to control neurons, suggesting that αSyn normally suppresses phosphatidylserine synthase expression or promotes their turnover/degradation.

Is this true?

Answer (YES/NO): YES